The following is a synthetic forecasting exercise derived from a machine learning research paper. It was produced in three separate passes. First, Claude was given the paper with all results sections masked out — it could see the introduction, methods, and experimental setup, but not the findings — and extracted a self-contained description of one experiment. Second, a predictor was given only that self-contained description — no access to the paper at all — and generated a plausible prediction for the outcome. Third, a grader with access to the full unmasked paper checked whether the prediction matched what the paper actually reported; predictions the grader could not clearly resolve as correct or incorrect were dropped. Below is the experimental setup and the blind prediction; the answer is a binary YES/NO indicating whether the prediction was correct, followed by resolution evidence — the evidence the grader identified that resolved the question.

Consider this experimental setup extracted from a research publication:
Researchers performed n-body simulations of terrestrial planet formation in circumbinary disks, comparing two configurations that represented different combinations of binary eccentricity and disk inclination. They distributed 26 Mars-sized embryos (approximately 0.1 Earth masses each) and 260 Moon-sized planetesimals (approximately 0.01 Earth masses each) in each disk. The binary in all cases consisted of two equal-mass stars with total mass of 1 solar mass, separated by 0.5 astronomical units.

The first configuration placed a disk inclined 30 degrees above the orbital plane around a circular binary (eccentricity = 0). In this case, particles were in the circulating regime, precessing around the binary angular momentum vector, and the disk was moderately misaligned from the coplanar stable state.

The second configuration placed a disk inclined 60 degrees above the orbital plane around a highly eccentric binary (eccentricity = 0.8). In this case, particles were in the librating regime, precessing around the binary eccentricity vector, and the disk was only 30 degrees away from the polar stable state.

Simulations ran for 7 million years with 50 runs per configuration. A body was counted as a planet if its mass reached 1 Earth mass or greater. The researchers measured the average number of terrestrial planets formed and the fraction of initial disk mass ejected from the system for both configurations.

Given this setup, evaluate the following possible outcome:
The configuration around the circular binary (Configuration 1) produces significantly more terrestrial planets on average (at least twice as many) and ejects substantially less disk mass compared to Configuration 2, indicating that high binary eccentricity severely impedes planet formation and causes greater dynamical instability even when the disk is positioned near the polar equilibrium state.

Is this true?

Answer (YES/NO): NO